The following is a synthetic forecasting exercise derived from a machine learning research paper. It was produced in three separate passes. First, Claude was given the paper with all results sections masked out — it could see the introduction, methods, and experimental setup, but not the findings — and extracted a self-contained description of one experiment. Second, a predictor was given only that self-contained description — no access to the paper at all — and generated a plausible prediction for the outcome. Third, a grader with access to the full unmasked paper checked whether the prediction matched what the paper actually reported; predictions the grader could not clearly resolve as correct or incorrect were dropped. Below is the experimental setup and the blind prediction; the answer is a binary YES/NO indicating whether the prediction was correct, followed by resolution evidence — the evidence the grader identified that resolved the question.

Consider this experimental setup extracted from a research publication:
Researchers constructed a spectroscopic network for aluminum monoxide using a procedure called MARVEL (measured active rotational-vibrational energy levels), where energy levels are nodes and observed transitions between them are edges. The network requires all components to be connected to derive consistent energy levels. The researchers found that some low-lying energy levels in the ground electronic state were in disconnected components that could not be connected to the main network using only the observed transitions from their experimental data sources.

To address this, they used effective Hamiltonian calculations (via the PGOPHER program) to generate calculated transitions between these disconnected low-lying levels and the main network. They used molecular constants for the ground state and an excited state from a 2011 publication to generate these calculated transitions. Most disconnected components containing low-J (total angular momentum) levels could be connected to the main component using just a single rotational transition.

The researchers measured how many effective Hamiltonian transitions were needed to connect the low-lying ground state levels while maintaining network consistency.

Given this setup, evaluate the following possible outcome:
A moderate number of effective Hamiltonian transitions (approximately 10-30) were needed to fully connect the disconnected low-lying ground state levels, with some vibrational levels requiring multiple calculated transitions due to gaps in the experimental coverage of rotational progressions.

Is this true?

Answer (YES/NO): NO